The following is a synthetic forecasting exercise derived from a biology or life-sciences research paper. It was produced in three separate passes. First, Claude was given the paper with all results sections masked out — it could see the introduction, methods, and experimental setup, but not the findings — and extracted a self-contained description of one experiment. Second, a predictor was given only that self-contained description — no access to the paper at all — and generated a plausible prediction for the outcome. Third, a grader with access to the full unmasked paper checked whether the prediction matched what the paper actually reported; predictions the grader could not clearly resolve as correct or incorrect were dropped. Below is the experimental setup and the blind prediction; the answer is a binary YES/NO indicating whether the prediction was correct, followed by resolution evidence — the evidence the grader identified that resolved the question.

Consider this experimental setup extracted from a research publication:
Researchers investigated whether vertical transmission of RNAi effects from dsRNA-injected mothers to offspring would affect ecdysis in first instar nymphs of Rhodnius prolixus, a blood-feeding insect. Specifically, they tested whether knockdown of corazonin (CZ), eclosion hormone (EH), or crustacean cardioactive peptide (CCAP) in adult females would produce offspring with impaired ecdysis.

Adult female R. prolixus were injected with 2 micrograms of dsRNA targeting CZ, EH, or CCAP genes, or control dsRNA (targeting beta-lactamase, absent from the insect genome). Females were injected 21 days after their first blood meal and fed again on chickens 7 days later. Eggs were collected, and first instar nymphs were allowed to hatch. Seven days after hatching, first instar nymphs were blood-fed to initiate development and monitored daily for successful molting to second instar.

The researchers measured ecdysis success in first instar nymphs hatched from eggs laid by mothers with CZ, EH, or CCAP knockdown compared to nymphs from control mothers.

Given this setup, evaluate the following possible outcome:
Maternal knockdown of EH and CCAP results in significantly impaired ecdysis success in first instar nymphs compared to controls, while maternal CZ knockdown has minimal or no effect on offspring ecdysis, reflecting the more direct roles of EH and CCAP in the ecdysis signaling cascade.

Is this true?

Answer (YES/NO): YES